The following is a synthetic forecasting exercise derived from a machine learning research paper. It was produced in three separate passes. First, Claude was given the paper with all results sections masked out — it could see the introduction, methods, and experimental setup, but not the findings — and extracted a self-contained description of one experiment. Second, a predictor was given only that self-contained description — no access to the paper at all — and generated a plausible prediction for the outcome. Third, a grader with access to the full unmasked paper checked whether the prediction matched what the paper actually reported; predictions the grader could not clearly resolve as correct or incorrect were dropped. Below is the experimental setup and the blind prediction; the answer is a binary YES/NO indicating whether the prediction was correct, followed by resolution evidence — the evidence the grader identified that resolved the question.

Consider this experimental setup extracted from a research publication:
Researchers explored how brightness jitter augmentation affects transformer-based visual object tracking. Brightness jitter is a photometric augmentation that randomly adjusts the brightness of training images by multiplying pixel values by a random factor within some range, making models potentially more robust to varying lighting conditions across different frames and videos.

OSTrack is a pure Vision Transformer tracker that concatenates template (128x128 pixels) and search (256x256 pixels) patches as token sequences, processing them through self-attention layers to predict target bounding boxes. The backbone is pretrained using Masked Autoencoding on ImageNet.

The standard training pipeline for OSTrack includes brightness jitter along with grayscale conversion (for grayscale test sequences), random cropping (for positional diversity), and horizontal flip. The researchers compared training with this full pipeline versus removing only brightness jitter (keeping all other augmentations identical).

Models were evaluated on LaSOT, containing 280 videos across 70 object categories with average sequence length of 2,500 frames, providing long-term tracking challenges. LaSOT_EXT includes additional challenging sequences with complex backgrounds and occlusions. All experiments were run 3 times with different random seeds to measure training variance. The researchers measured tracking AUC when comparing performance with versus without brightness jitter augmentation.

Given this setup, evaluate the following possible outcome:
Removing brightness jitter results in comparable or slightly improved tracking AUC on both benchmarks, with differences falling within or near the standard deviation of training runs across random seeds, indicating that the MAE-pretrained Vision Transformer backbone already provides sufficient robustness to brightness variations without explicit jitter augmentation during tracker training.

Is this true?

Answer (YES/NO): YES